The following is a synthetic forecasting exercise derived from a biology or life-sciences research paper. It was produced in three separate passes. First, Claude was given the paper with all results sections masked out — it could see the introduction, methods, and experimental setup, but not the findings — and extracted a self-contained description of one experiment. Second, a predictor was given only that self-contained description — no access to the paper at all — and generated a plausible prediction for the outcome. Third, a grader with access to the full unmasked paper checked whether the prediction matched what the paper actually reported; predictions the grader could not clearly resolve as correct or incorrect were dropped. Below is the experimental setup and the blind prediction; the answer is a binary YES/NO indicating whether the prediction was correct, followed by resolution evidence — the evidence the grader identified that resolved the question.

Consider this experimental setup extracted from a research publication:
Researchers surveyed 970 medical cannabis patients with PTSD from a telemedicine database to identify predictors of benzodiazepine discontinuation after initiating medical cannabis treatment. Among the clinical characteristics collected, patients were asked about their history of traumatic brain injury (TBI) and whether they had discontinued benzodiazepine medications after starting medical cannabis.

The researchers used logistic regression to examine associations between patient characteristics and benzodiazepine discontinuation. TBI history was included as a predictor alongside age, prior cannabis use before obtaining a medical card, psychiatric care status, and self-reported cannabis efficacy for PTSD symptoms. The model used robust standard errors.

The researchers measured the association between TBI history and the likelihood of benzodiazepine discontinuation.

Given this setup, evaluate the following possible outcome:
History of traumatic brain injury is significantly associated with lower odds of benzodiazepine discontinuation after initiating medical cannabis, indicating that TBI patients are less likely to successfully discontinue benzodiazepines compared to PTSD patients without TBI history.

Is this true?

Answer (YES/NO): NO